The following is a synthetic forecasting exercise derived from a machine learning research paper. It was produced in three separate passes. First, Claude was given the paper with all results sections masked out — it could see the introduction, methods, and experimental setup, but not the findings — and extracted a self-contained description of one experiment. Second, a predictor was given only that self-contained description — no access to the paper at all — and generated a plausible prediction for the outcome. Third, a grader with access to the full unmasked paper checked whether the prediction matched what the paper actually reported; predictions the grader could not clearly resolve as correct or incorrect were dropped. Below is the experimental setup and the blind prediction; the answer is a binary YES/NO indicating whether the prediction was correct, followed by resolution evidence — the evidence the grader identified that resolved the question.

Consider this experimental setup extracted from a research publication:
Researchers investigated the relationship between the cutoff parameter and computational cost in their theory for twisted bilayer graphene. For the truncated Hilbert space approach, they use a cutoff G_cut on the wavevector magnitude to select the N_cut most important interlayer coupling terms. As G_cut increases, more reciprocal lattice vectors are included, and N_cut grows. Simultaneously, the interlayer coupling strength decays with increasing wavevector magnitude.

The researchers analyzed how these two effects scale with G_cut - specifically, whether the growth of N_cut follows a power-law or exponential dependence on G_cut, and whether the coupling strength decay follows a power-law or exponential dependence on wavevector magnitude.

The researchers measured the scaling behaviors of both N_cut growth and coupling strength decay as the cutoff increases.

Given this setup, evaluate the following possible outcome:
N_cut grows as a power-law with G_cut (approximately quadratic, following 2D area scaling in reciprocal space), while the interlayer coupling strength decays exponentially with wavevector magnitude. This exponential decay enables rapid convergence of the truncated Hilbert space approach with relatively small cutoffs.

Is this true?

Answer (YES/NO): YES